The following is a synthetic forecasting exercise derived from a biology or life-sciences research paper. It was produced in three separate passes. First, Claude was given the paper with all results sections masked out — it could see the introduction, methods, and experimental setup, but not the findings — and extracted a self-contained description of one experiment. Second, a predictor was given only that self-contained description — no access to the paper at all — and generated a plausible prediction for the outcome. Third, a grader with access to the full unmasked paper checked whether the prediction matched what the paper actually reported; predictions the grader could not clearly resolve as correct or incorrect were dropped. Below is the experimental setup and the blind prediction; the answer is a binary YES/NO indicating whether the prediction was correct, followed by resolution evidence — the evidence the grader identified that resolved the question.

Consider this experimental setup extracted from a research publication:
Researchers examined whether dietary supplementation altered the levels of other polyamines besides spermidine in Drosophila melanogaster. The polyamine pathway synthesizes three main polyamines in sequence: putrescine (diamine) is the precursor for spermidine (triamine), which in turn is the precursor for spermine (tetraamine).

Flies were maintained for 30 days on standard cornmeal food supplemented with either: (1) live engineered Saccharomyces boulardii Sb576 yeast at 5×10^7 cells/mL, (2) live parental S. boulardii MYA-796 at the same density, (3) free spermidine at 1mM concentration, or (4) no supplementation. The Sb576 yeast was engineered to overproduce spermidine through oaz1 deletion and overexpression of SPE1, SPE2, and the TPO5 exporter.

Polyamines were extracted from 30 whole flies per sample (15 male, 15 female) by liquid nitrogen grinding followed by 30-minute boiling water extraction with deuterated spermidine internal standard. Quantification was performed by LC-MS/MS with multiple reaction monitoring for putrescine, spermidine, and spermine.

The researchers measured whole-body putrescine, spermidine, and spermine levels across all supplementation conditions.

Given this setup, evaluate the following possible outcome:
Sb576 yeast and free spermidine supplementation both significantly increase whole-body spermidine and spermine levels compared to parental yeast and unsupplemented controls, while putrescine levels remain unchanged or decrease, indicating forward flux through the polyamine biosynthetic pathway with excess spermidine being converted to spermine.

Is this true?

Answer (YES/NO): NO